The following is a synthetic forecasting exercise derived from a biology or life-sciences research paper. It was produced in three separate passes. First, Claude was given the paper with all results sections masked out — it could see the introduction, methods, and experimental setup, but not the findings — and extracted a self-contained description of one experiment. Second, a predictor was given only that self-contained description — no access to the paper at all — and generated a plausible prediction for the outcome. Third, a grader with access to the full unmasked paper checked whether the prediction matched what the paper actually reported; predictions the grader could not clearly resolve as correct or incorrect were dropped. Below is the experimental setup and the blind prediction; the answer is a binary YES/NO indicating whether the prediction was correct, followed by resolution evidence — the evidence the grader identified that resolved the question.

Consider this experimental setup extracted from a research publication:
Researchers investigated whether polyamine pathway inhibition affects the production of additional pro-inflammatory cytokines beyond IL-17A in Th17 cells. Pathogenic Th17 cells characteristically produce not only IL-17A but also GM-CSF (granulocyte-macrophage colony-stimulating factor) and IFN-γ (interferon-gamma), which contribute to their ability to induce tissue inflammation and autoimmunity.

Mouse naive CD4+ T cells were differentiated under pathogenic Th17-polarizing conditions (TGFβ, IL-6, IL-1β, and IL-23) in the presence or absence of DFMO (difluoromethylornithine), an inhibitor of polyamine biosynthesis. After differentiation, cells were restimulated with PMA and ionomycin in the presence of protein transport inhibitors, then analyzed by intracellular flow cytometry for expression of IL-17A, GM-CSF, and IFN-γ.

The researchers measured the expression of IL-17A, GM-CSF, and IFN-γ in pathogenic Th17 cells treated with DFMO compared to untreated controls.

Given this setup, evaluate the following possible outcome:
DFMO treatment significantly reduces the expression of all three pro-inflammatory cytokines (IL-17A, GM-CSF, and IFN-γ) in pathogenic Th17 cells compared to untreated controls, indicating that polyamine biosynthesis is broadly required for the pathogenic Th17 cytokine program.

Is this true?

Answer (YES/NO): NO